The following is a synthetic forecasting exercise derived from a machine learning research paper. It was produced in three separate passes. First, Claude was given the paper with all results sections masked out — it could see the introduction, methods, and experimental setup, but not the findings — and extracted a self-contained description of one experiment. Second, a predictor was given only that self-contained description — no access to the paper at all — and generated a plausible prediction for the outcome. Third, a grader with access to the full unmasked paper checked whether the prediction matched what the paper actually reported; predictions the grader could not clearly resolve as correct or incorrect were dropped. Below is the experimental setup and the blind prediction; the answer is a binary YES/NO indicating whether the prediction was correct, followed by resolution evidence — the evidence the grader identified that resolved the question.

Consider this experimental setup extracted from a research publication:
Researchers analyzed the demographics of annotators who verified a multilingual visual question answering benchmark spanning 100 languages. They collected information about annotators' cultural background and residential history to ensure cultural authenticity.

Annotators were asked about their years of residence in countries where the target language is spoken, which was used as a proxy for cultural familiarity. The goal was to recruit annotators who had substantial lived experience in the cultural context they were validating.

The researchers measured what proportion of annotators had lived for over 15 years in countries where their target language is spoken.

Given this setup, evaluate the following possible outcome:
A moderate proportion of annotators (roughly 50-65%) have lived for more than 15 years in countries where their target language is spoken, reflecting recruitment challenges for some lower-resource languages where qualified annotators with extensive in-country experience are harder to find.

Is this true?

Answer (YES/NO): NO